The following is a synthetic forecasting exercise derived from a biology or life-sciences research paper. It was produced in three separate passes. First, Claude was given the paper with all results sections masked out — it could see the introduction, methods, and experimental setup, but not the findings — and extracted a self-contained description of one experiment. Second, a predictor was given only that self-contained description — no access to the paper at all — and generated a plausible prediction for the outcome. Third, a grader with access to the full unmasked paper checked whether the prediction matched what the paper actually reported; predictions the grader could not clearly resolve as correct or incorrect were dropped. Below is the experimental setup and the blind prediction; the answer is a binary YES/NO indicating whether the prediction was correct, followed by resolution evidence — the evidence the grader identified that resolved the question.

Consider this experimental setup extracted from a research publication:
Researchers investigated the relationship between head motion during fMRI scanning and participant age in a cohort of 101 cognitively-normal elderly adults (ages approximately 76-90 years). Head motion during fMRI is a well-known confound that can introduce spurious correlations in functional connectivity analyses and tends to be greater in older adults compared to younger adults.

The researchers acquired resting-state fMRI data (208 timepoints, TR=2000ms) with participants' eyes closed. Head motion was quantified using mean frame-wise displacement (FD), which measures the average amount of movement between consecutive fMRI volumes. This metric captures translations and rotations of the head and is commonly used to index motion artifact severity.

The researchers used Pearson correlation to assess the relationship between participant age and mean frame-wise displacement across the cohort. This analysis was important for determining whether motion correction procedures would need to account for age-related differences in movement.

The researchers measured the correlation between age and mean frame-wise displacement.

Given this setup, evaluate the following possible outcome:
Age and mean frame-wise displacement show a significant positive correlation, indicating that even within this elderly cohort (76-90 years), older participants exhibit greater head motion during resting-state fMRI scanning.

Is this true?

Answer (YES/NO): NO